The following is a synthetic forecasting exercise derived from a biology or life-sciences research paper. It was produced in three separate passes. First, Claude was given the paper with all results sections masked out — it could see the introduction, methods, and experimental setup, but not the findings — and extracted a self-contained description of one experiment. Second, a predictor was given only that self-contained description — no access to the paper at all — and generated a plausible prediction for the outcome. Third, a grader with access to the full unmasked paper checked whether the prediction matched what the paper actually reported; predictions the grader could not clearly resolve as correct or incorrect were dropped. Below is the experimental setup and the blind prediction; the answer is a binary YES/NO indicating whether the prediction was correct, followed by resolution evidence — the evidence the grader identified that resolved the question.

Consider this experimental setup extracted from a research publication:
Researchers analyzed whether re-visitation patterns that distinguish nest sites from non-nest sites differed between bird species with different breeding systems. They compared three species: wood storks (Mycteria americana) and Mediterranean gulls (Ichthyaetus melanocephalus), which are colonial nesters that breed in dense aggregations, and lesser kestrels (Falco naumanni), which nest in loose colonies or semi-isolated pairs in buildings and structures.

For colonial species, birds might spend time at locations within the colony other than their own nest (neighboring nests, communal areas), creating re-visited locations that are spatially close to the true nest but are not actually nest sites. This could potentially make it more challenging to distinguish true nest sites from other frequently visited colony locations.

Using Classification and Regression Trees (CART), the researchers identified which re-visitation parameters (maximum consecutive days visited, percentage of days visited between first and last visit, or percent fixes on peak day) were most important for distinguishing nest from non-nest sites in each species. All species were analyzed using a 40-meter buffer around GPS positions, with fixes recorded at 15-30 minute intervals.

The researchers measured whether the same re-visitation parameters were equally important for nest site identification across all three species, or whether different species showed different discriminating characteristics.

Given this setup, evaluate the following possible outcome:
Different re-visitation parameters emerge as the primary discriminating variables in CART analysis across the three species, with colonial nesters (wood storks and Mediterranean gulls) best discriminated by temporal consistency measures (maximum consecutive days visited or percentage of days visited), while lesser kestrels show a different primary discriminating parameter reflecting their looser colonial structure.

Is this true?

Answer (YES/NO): NO